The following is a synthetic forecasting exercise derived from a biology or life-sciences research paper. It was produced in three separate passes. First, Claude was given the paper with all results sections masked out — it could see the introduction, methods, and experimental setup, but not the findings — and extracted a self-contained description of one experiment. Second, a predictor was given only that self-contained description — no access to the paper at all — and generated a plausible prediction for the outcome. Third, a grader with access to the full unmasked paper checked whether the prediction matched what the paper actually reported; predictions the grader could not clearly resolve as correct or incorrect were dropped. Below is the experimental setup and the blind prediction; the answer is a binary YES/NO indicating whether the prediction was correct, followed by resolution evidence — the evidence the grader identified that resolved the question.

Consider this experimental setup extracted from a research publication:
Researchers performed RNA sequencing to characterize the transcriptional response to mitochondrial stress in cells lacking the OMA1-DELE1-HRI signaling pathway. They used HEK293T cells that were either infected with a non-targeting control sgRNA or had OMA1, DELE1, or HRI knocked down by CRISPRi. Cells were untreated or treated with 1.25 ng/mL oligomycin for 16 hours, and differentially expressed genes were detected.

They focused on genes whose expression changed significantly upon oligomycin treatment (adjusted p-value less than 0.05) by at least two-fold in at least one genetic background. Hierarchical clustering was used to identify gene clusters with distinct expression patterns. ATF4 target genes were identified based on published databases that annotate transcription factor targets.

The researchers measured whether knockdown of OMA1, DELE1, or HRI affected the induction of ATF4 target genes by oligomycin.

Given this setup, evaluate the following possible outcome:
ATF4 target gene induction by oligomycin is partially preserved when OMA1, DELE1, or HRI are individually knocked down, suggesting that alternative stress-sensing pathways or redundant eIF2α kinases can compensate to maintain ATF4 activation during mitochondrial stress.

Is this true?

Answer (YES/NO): NO